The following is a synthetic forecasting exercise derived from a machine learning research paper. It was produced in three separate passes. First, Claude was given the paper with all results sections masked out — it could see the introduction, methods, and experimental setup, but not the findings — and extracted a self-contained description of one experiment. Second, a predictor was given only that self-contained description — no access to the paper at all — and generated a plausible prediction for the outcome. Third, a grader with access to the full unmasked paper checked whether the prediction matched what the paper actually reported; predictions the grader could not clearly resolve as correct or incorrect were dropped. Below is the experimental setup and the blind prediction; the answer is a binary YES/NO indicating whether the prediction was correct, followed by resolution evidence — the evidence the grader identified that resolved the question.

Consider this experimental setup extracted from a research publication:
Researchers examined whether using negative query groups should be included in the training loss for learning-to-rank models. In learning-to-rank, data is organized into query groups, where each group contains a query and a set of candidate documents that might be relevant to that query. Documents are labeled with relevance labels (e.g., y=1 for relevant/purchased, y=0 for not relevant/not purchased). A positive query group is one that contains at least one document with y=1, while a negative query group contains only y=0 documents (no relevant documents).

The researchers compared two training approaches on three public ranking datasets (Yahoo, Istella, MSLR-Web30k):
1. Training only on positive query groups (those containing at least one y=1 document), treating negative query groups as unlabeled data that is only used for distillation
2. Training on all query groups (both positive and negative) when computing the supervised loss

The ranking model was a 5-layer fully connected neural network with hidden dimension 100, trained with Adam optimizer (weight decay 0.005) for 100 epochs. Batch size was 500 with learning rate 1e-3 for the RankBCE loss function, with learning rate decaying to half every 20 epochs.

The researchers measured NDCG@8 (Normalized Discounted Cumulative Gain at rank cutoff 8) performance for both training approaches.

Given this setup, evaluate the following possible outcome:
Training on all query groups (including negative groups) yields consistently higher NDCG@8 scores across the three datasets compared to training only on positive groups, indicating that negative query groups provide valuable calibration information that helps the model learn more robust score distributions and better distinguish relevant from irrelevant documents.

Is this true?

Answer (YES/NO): NO